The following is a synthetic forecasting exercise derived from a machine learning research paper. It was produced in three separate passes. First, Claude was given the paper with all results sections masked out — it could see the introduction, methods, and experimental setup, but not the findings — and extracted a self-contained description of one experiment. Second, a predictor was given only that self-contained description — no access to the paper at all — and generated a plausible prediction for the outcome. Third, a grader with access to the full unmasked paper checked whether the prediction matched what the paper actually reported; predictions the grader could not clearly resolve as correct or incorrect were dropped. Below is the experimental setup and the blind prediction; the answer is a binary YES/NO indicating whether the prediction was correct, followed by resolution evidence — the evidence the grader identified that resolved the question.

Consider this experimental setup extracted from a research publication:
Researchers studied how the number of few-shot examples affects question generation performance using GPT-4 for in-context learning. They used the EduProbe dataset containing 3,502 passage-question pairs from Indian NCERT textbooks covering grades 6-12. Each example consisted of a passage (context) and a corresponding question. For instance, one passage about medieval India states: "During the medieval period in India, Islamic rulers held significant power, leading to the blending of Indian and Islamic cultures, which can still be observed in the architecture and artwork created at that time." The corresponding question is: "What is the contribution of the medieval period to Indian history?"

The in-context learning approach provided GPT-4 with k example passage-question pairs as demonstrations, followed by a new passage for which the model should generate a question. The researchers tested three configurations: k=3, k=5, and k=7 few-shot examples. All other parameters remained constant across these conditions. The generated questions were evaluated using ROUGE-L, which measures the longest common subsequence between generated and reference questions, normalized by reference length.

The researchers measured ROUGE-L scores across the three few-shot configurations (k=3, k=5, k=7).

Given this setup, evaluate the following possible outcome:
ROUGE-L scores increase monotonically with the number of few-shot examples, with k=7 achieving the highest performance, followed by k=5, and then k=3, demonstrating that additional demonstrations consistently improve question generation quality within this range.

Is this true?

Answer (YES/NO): YES